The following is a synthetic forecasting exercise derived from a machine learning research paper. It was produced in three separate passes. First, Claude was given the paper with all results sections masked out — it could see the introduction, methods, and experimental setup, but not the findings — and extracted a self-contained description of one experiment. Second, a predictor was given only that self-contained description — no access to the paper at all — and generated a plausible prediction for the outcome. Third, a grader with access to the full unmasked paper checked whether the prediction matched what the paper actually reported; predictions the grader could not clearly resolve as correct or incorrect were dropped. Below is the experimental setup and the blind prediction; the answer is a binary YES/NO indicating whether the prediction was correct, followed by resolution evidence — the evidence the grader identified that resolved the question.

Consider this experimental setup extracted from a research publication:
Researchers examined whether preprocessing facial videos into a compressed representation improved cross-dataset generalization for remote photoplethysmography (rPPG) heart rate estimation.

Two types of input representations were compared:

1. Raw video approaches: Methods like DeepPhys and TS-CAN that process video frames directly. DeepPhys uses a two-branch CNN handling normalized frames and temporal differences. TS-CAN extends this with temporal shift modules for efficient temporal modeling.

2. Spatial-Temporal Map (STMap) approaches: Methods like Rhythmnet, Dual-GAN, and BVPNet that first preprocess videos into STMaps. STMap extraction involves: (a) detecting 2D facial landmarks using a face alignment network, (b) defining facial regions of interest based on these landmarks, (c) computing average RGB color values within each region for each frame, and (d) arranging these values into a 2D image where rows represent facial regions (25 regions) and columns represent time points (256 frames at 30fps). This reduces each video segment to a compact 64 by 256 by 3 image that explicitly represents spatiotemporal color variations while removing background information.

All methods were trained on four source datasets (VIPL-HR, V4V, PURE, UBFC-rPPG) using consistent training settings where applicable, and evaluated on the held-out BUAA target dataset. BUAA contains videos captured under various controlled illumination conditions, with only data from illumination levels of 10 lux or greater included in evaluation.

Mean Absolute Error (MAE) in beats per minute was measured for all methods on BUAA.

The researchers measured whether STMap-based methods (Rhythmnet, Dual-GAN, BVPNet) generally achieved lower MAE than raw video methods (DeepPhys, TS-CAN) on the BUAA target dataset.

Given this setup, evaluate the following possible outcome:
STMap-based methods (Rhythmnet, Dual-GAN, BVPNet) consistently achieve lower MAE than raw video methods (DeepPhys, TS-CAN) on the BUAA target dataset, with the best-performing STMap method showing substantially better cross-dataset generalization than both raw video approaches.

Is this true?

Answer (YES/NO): YES